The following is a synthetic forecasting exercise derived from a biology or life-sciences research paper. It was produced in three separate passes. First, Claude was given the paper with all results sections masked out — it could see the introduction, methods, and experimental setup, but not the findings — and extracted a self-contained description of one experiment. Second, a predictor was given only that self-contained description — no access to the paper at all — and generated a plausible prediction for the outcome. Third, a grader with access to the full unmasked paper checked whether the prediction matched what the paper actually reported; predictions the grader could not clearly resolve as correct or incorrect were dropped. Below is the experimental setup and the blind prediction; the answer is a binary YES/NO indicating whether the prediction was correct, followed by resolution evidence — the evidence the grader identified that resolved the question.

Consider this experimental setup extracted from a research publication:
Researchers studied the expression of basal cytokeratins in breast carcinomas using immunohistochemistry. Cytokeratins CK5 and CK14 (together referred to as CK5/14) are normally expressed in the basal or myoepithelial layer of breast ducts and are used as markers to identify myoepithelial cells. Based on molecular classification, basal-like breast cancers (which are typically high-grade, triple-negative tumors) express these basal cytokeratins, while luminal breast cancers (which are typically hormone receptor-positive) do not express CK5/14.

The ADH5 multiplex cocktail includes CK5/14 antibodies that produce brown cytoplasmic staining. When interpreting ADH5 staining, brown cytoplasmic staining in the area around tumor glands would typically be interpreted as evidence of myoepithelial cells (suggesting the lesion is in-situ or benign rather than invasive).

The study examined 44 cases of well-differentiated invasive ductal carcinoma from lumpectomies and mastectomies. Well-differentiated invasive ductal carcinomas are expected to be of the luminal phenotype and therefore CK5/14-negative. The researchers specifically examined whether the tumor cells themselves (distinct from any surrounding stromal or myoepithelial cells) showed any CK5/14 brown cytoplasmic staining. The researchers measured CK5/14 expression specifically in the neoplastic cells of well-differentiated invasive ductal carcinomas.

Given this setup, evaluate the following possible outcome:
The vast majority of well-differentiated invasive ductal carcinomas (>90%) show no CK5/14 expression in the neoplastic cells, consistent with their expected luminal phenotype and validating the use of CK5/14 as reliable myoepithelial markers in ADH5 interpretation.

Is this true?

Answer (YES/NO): NO